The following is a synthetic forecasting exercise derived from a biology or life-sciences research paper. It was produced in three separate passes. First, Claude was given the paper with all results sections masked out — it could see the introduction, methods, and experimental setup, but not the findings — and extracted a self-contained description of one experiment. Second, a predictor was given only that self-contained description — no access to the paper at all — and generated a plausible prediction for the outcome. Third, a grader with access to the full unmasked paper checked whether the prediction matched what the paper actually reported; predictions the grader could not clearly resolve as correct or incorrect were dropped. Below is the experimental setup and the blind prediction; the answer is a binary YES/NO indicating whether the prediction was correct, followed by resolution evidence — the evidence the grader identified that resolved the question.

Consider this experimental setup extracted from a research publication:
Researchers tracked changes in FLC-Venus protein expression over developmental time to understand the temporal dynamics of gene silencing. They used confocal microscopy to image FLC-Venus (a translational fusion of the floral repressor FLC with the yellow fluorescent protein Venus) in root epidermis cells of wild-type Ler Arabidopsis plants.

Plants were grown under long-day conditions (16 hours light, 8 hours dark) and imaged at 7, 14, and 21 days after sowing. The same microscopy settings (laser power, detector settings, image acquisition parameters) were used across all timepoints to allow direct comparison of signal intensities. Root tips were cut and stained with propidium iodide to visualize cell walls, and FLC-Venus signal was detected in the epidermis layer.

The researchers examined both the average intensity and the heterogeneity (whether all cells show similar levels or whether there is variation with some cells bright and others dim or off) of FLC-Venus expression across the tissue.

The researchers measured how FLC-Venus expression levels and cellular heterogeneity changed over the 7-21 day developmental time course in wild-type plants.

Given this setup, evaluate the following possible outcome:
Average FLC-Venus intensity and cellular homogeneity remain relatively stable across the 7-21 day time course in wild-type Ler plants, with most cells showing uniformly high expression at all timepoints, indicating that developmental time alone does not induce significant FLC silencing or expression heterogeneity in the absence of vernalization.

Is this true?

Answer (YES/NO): NO